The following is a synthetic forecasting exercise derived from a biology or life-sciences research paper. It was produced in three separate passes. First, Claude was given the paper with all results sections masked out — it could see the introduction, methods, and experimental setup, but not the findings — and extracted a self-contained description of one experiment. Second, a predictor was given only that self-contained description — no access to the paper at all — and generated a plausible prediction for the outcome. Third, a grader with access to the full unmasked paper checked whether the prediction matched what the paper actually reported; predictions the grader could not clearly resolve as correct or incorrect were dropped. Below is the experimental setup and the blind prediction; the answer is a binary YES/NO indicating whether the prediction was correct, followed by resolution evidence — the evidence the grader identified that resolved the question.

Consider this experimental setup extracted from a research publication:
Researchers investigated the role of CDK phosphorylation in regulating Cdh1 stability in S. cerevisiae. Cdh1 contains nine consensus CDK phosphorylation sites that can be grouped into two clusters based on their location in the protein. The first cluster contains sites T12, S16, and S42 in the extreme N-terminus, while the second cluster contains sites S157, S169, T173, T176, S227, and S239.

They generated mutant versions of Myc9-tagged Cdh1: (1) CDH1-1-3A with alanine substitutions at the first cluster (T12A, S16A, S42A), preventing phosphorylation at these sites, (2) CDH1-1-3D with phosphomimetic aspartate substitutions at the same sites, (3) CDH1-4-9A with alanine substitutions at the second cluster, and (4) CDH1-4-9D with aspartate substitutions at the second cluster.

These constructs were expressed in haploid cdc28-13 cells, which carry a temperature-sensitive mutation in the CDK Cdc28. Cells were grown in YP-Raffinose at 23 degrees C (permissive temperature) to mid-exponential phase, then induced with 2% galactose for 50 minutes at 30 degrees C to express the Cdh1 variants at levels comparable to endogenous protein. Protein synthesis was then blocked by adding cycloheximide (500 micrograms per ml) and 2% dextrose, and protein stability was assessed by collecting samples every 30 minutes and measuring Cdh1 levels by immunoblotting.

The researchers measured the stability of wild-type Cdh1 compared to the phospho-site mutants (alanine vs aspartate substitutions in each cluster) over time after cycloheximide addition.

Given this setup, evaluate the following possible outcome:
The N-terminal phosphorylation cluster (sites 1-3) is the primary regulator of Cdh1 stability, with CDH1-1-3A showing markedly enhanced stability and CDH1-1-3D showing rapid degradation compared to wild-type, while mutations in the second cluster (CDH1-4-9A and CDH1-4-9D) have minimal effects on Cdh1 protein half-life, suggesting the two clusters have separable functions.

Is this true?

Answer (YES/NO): NO